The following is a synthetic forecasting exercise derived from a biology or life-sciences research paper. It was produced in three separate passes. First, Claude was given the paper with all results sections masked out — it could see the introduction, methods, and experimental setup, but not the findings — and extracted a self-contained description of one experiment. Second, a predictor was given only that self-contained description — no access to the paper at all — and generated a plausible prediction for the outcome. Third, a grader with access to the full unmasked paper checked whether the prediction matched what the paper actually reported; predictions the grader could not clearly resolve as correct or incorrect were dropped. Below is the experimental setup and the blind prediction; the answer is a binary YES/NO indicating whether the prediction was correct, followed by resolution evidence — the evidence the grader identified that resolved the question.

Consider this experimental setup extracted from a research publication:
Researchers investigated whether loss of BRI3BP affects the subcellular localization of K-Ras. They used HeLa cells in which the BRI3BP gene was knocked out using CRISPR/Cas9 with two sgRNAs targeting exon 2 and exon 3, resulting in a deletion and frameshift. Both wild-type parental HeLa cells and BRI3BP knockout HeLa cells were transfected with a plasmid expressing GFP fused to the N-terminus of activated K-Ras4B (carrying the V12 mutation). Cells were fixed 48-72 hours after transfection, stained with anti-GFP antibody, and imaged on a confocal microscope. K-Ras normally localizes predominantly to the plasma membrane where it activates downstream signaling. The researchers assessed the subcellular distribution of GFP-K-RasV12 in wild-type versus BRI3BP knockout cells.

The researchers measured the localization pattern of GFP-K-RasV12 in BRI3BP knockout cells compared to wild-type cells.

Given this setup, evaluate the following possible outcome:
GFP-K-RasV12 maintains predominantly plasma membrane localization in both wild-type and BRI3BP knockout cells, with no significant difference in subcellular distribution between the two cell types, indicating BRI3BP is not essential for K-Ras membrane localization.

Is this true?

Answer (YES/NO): NO